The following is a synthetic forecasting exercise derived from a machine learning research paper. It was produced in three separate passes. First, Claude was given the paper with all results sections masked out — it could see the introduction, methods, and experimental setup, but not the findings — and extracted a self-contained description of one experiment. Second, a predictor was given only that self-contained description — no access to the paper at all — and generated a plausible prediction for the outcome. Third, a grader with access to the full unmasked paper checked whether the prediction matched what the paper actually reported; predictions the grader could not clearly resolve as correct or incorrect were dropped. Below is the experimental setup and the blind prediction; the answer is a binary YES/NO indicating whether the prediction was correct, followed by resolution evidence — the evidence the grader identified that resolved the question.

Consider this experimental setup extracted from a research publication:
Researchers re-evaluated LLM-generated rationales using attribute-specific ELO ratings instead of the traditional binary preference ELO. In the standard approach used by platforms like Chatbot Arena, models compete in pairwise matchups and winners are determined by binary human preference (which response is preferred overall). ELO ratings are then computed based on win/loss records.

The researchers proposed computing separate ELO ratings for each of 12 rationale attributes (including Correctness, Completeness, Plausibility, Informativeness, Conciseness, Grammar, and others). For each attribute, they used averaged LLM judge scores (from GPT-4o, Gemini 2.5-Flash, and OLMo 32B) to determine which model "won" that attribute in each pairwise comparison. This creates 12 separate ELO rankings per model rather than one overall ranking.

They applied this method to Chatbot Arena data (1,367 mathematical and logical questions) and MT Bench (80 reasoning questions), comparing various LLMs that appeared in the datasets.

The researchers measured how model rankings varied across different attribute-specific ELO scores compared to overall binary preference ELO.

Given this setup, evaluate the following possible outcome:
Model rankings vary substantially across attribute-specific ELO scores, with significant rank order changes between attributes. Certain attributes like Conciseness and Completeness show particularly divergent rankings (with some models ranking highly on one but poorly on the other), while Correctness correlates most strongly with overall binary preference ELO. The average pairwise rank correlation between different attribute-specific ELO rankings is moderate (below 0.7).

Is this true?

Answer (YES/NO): NO